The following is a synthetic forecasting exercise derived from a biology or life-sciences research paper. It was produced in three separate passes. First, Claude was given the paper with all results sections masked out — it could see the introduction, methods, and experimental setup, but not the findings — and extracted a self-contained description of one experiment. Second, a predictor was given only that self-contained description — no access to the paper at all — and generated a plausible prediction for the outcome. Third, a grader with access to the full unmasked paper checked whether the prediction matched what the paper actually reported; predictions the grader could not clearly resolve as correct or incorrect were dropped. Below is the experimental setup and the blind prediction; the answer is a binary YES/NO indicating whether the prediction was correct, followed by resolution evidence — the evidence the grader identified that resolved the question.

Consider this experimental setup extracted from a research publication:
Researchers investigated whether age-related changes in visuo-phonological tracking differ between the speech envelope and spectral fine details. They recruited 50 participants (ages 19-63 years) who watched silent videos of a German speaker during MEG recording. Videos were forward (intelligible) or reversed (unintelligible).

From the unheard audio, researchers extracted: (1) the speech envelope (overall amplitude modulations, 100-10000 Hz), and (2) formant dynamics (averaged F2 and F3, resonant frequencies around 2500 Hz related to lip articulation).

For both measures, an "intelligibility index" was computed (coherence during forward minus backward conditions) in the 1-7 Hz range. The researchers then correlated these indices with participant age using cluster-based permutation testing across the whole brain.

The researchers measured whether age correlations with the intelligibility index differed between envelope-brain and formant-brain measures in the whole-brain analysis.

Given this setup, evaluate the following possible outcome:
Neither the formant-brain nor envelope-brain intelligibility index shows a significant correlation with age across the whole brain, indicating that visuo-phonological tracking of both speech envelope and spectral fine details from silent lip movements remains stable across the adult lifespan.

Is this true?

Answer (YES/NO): NO